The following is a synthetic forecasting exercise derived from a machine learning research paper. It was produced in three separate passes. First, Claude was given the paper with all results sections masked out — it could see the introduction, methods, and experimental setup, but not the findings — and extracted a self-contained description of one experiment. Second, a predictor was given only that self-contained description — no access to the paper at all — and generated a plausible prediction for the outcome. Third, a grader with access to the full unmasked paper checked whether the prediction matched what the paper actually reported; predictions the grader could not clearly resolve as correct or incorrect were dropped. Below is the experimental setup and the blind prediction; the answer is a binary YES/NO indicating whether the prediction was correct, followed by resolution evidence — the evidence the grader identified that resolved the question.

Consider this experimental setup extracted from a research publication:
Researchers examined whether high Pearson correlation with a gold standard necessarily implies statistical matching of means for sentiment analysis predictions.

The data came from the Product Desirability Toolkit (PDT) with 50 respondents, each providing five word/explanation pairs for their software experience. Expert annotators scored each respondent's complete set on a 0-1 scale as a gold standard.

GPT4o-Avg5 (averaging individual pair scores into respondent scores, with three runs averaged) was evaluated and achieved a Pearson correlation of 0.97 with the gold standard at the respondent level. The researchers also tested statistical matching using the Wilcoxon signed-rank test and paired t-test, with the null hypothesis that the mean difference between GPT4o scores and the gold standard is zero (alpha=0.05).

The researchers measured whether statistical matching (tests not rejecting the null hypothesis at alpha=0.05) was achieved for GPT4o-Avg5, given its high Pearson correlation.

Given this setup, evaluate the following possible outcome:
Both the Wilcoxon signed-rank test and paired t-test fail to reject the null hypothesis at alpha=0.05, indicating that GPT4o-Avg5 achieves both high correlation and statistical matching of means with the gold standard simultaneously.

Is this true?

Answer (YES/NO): NO